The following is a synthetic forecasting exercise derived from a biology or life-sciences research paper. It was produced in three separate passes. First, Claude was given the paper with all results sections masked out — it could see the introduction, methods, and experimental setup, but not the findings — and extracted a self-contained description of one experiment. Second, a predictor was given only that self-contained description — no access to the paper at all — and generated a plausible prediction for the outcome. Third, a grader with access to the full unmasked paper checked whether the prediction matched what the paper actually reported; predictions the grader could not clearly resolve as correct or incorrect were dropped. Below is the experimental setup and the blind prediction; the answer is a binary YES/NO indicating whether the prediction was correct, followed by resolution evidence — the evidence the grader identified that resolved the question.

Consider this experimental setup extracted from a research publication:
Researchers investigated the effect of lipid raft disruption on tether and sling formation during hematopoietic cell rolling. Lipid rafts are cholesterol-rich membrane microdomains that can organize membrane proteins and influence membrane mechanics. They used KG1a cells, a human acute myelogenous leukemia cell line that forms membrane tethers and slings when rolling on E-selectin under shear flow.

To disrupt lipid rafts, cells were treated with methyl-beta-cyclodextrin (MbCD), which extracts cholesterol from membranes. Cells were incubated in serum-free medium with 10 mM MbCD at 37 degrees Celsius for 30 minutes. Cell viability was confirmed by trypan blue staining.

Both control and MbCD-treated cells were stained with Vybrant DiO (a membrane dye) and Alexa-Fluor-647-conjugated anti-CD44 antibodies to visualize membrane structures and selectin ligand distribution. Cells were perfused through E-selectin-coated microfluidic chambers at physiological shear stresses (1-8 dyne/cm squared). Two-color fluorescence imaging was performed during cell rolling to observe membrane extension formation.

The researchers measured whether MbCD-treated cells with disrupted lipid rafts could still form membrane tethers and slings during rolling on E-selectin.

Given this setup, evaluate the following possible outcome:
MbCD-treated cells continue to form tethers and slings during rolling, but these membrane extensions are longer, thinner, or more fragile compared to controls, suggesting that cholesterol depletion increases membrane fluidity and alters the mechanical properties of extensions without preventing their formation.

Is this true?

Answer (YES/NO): NO